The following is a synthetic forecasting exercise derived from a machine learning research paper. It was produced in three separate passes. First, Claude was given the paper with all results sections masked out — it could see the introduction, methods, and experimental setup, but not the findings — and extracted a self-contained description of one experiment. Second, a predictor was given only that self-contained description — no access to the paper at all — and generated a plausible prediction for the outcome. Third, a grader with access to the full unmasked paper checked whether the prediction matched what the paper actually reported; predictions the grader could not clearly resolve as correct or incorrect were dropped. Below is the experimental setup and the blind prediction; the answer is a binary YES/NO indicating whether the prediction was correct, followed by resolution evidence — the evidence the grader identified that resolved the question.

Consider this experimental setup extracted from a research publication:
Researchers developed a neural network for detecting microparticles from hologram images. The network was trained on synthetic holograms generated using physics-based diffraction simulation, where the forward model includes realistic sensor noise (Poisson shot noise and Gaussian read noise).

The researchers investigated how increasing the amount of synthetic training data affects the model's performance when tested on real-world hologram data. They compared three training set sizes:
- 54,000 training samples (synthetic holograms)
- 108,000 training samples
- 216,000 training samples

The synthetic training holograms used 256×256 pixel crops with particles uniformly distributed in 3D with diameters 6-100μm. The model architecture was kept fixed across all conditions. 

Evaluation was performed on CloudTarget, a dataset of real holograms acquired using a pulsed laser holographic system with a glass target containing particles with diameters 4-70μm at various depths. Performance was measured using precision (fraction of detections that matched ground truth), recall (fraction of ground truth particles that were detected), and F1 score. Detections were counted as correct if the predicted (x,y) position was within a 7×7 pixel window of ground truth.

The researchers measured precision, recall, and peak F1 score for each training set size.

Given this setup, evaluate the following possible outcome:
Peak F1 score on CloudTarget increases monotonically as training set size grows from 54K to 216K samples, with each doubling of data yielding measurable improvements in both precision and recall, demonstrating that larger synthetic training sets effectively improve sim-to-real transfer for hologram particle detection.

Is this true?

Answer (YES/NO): NO